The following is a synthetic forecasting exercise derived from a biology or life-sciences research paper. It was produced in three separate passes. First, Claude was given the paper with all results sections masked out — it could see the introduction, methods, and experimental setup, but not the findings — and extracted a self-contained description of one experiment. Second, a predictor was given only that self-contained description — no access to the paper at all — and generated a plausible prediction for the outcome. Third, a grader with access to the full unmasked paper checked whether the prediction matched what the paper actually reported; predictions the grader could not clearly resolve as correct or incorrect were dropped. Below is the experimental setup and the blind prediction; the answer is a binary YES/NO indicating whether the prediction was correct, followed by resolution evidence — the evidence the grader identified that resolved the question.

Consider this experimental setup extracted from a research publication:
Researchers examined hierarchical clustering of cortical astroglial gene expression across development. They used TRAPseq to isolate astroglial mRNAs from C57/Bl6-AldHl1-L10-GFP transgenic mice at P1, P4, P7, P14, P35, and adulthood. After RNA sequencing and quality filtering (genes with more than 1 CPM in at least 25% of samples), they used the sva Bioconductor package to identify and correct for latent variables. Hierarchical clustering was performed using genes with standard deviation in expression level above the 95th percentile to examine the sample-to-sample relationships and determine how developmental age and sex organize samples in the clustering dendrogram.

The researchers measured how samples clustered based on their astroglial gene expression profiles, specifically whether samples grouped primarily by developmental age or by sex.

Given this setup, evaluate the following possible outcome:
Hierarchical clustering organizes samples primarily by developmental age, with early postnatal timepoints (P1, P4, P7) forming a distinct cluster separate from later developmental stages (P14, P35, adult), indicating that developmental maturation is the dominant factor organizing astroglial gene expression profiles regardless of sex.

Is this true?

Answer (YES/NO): YES